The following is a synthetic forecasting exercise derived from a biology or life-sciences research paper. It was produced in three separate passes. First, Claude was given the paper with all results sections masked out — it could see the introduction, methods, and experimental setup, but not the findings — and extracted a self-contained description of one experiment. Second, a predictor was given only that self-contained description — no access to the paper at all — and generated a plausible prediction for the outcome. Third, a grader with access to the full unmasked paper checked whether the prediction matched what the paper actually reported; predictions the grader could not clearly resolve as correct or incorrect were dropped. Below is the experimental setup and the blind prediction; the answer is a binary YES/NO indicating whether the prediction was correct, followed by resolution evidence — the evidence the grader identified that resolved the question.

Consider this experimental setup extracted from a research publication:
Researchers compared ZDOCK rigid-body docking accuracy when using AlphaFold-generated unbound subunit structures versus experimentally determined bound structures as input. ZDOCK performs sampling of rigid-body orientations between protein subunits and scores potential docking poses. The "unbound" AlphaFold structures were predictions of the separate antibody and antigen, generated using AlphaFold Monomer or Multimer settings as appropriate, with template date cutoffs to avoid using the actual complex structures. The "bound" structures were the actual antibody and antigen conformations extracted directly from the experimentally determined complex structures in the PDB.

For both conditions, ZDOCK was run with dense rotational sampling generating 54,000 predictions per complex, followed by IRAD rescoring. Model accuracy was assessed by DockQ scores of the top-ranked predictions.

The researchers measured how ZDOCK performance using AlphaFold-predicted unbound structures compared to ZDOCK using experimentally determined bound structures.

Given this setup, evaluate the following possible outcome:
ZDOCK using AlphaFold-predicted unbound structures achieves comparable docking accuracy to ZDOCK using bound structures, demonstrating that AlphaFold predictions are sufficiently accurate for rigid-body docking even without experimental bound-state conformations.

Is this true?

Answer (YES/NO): NO